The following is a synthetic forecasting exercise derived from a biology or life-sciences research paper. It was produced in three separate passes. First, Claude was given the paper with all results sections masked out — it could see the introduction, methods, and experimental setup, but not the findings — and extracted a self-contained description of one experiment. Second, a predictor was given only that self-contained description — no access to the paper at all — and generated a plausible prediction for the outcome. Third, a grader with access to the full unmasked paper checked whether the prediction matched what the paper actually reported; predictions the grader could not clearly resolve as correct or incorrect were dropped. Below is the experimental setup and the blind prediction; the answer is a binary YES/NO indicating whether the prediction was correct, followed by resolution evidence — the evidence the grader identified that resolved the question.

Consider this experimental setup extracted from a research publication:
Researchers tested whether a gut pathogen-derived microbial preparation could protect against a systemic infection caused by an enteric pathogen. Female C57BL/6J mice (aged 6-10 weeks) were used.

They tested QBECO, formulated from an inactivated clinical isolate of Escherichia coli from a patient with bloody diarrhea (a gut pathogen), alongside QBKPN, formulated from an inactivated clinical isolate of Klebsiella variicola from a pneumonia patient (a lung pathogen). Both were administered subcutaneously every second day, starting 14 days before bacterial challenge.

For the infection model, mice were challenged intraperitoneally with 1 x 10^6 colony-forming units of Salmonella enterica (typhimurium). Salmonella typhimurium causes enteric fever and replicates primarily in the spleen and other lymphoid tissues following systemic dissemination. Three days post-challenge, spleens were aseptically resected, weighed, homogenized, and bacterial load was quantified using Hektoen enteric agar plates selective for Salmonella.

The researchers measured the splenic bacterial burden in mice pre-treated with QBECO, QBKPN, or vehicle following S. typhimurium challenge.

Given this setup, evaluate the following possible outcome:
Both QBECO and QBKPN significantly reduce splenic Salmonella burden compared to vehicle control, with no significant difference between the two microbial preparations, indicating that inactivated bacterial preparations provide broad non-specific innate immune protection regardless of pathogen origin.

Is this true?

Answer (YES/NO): NO